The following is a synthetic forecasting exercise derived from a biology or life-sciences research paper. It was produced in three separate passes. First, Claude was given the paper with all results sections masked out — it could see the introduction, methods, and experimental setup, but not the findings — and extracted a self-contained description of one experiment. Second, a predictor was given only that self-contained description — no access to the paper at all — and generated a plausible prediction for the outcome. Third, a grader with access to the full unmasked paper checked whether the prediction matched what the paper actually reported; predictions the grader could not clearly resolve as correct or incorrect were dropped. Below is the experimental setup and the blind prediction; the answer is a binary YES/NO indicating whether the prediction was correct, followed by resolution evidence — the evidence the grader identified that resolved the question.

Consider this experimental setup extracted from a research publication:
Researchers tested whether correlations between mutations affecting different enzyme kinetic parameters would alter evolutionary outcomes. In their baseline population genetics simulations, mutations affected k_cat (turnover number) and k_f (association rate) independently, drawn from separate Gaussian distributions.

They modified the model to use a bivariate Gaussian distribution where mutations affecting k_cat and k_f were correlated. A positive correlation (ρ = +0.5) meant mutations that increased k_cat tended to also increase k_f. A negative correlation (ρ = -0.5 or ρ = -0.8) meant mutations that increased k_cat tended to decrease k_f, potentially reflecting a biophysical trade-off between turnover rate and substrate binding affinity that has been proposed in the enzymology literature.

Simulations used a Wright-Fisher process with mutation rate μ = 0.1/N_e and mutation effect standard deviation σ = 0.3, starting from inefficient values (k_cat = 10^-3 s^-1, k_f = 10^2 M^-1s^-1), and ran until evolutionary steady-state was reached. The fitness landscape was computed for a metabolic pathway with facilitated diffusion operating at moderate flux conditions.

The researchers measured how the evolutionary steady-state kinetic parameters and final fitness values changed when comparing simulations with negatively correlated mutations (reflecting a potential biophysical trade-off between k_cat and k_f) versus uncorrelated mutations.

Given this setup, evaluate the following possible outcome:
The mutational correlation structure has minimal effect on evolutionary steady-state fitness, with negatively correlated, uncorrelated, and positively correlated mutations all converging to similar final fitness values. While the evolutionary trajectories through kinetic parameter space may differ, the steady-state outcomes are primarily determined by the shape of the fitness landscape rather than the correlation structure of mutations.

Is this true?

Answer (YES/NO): YES